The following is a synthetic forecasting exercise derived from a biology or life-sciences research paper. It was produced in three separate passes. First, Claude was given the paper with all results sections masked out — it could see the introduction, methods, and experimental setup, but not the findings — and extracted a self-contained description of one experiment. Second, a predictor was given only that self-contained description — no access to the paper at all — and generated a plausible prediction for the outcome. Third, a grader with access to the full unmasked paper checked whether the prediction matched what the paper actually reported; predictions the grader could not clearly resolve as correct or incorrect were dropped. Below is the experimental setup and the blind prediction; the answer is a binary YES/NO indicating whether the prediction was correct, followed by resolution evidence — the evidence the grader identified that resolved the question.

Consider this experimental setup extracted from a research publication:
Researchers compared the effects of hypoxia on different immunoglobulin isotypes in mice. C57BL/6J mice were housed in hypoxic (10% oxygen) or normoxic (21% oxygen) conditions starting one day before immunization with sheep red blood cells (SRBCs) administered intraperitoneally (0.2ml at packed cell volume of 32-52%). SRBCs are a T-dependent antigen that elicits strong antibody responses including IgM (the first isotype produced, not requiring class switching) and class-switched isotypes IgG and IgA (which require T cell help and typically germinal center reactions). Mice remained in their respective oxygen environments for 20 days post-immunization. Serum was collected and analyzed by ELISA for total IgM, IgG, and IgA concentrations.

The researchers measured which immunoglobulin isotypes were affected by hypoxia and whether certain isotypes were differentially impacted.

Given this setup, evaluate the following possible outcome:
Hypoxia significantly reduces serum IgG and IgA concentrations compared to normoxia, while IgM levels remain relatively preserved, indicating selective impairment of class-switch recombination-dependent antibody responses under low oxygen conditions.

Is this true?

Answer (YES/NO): NO